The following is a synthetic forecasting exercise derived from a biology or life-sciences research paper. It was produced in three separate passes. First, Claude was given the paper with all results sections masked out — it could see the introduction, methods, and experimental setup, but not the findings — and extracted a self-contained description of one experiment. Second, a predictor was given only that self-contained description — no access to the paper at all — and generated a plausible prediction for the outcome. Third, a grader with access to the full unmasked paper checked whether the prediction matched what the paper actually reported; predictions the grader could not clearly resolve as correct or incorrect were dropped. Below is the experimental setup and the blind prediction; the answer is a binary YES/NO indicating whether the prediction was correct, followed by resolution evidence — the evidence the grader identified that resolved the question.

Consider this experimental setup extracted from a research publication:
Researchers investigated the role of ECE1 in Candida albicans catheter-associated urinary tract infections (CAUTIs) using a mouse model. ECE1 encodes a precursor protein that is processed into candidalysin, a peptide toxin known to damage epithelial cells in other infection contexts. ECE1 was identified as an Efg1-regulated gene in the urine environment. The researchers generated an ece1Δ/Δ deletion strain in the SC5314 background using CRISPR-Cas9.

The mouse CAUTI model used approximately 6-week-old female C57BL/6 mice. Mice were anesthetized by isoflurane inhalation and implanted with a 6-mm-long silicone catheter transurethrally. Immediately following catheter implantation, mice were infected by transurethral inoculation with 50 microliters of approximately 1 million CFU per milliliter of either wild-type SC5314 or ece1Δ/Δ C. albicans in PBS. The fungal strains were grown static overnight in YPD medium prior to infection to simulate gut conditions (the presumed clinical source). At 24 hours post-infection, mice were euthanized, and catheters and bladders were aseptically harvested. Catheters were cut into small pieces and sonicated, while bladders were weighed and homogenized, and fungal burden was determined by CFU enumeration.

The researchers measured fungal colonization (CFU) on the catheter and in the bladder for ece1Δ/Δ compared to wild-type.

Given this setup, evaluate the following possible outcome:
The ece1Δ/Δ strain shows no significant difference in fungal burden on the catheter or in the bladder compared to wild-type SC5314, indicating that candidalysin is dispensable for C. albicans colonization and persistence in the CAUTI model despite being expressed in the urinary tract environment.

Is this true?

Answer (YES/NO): YES